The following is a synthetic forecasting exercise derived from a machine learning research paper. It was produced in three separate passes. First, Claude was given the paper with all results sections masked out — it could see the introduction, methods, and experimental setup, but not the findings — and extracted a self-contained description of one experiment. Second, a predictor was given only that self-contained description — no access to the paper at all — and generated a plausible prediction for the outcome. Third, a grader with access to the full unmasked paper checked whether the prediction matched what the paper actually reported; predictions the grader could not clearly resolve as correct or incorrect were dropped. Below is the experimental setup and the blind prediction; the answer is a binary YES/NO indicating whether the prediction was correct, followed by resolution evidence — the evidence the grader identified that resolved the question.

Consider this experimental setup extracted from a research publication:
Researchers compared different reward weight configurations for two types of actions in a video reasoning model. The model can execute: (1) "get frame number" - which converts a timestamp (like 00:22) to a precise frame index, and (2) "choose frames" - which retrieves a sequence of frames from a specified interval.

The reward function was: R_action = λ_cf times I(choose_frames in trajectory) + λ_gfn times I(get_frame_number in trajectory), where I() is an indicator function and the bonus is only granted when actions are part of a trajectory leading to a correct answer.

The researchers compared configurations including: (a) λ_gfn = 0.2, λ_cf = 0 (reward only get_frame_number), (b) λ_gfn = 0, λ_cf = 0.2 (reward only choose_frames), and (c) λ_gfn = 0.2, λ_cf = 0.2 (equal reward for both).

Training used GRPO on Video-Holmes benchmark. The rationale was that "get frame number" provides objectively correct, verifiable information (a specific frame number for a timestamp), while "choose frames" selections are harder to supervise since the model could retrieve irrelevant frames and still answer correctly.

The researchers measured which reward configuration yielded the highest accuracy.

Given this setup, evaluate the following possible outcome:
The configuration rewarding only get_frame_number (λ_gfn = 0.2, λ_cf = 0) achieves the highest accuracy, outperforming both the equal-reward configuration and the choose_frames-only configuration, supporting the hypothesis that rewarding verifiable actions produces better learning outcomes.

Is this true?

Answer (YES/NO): YES